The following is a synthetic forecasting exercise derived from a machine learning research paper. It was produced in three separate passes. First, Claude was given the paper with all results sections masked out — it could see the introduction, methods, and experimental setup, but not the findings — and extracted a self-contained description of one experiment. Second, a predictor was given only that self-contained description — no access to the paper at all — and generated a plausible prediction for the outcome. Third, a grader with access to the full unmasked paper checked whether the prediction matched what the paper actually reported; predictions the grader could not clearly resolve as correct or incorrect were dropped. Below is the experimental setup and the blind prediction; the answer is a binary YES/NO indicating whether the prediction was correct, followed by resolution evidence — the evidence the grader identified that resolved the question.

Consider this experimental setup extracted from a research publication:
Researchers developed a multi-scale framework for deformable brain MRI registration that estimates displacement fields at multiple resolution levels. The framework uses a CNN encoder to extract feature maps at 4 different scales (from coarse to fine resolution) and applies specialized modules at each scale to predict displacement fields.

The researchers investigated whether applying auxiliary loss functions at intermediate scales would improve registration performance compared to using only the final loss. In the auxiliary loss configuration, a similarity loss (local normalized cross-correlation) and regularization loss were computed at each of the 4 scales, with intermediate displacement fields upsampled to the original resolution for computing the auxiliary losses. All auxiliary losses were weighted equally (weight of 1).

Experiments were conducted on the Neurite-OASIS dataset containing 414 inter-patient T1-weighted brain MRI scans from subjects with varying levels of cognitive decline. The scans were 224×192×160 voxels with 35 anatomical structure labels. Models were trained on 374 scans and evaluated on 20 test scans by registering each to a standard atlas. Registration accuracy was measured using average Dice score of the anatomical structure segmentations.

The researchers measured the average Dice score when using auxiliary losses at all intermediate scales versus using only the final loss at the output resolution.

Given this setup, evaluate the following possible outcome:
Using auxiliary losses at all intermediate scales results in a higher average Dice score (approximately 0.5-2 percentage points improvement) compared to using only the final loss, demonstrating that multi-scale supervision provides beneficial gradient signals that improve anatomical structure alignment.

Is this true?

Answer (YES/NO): NO